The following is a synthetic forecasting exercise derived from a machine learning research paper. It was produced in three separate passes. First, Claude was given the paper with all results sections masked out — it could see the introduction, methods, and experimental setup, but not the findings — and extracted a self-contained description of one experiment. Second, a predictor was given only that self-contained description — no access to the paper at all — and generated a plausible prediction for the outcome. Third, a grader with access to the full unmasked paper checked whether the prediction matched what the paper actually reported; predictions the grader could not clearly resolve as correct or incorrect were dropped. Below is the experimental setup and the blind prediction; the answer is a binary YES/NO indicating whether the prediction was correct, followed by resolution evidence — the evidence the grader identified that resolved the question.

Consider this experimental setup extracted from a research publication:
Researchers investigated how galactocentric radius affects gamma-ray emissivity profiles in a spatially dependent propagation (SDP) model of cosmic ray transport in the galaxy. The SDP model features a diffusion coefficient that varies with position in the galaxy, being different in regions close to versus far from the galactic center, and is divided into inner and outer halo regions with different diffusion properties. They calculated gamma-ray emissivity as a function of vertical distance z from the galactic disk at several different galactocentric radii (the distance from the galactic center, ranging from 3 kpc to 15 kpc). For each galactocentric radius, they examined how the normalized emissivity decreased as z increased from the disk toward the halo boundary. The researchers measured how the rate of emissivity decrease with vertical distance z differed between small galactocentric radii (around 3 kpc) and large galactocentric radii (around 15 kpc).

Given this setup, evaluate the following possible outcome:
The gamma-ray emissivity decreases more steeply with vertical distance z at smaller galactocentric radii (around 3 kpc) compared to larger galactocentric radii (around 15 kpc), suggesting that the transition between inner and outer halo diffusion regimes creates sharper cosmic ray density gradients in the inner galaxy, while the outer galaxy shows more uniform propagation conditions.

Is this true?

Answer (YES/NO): YES